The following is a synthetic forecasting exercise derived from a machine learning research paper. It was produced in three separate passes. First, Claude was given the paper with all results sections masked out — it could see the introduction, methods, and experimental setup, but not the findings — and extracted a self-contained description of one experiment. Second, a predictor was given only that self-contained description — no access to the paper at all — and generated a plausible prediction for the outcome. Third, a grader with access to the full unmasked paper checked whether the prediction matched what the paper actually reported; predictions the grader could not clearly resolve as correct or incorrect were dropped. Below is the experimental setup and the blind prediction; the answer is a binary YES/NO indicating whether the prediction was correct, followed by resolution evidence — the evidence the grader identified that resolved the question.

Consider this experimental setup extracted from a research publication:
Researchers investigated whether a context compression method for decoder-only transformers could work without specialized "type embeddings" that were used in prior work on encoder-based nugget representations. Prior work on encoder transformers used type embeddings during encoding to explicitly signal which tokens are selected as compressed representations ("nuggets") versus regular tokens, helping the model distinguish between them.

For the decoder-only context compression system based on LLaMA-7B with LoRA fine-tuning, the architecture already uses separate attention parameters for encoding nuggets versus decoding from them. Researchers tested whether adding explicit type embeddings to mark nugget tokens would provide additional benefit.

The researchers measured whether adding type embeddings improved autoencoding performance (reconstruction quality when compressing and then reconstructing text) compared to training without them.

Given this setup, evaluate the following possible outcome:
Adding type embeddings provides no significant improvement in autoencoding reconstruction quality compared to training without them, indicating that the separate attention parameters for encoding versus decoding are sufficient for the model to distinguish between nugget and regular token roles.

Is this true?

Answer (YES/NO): YES